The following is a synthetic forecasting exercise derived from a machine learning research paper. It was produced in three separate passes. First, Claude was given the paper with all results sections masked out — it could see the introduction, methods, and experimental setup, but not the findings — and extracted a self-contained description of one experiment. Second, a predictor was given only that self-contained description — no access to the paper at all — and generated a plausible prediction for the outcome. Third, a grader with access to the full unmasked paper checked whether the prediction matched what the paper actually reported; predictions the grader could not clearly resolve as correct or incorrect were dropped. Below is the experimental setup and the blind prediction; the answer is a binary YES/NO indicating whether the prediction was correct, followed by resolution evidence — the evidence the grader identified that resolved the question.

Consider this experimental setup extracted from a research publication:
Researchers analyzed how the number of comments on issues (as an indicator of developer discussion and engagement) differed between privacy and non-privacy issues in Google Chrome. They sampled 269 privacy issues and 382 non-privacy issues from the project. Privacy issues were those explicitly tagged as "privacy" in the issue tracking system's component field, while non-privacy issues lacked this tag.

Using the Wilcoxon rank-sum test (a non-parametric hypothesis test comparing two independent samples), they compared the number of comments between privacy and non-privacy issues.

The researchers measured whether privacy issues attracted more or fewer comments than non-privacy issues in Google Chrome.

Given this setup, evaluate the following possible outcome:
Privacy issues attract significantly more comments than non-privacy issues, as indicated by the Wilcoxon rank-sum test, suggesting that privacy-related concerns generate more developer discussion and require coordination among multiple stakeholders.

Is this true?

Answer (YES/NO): YES